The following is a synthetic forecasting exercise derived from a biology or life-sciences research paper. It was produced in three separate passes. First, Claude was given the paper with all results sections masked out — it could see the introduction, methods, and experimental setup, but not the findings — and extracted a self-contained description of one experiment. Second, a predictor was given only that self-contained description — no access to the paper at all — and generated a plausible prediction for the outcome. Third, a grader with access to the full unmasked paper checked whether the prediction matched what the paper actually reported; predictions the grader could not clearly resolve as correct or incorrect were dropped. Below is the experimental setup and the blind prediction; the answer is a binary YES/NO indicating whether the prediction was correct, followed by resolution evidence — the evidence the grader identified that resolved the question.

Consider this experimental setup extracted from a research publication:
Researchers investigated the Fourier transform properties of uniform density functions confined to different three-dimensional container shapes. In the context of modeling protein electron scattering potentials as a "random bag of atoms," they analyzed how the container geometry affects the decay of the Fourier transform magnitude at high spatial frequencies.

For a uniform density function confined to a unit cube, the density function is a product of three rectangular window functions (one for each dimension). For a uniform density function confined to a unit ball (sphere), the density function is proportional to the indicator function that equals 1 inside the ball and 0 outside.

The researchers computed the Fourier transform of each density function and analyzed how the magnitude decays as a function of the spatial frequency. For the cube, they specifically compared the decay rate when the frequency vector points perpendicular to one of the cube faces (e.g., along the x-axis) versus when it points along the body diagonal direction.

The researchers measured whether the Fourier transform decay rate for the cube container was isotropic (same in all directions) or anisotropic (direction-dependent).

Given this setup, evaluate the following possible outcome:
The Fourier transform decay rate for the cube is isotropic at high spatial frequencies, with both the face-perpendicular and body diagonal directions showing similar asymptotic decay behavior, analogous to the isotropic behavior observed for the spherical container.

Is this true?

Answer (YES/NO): NO